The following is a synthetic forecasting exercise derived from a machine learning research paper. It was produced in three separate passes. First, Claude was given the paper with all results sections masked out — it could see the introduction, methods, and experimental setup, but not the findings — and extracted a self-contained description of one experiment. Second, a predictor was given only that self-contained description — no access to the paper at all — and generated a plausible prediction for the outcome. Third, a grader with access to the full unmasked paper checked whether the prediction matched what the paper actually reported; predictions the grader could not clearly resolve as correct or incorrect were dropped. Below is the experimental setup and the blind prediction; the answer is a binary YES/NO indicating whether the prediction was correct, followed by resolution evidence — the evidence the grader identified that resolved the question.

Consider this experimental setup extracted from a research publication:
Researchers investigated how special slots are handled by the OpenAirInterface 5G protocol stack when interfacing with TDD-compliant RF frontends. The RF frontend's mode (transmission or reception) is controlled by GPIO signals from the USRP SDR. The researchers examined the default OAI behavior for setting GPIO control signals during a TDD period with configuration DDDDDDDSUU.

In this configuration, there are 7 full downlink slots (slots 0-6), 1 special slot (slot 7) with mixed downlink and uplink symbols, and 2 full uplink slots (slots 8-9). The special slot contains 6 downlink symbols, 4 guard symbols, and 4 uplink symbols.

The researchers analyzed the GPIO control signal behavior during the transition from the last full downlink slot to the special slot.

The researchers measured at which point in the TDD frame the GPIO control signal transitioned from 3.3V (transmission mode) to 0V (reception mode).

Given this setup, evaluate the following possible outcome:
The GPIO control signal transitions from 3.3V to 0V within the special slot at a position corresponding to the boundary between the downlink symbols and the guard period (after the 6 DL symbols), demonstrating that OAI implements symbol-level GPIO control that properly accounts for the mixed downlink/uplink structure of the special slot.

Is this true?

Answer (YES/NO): NO